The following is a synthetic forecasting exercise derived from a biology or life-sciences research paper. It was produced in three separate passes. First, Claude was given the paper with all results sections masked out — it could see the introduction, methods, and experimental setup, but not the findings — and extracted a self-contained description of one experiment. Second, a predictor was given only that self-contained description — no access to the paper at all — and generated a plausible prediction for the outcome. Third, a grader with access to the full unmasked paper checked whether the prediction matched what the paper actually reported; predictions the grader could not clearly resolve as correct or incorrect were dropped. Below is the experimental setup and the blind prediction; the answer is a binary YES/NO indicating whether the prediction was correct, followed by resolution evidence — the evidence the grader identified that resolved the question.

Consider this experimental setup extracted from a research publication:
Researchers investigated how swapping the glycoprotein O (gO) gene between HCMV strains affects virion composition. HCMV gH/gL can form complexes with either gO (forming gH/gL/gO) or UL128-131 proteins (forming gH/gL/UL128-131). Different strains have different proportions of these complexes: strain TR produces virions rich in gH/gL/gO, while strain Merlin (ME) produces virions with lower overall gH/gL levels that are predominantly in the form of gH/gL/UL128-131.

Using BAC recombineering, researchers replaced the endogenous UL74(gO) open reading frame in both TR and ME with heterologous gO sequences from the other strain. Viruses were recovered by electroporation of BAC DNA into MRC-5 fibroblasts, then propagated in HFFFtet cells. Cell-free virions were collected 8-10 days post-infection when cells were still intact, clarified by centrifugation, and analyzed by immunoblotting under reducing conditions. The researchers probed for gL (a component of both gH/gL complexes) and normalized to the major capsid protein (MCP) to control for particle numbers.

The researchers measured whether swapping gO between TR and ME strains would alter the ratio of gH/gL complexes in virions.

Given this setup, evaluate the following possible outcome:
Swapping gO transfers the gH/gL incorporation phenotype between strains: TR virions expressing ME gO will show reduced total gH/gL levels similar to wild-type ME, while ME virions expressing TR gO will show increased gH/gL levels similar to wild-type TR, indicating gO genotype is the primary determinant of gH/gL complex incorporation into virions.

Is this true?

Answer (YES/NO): NO